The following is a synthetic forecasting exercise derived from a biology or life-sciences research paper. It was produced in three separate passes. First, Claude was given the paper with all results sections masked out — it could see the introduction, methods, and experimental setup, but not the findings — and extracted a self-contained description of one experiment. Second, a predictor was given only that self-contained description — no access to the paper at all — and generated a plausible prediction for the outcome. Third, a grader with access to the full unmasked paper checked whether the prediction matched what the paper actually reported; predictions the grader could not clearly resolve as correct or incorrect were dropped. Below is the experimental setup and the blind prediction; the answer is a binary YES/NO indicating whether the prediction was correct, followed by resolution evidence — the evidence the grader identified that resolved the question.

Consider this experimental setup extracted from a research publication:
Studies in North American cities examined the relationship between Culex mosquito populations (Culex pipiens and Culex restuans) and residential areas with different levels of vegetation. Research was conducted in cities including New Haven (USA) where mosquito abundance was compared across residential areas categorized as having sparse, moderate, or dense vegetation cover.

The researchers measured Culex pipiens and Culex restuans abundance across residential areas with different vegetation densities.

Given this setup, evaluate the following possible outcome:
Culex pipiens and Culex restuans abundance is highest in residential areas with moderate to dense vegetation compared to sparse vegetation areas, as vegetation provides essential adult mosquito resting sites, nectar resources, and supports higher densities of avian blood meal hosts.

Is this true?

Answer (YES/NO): NO